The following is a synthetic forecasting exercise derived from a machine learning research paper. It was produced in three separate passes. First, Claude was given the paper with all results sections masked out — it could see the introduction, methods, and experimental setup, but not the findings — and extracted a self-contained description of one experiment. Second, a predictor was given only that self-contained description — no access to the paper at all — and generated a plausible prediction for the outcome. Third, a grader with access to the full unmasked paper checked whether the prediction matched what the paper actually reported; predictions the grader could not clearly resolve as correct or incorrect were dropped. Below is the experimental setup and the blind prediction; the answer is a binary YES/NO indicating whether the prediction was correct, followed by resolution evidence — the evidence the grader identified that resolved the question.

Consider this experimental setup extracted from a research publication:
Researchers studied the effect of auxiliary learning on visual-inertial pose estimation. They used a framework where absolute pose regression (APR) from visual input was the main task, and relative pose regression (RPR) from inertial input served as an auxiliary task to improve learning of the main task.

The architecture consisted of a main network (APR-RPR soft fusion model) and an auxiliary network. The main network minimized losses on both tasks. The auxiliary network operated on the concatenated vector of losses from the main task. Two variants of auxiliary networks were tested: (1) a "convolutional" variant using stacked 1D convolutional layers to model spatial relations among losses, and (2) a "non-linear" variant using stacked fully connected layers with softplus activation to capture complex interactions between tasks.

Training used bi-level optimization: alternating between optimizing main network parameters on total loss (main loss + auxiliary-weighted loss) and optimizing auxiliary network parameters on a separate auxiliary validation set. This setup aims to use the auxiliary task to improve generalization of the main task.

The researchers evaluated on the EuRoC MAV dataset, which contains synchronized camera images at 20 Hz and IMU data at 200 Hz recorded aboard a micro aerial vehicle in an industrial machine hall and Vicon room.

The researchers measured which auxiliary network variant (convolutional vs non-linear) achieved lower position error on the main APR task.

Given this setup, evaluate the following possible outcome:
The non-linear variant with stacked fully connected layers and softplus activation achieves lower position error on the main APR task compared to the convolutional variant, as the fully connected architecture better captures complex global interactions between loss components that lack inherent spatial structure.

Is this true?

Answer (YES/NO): YES